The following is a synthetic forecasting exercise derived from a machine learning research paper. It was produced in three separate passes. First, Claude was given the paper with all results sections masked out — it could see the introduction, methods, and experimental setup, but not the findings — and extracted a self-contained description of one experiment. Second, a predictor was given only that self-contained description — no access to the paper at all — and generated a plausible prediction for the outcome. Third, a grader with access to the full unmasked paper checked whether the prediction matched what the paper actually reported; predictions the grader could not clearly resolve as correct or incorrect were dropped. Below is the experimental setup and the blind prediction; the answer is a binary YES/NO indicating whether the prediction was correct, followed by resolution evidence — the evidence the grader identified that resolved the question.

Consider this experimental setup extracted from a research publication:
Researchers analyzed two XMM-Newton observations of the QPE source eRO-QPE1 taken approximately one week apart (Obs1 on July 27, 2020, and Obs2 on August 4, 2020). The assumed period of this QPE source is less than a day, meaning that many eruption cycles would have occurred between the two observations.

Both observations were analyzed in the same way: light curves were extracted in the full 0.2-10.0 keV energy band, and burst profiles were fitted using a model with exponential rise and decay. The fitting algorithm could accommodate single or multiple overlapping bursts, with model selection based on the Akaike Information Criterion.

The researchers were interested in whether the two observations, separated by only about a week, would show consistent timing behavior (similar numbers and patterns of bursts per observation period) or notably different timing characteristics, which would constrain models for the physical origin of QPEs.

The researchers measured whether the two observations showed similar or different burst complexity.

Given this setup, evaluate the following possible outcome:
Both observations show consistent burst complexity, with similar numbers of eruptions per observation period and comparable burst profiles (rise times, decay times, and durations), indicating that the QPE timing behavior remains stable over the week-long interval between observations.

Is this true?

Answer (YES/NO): NO